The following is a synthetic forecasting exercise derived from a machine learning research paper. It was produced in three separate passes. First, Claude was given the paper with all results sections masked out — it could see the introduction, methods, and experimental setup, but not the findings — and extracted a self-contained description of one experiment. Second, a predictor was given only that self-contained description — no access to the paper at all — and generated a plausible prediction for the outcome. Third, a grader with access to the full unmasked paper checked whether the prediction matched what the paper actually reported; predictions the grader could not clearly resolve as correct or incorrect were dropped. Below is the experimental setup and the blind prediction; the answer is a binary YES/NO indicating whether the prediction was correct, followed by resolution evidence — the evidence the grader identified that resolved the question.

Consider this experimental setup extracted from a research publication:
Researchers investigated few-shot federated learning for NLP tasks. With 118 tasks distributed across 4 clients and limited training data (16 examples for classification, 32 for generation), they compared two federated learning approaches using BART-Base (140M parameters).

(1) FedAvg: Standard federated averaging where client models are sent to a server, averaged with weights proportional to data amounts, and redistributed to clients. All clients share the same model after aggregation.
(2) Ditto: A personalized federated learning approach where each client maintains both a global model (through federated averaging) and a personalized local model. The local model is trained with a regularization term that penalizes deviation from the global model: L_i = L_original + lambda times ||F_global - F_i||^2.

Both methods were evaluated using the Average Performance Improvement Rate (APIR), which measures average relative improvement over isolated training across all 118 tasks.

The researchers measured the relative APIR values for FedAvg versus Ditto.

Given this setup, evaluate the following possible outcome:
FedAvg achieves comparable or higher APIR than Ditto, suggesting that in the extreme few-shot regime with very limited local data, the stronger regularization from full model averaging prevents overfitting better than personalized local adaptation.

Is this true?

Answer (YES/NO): NO